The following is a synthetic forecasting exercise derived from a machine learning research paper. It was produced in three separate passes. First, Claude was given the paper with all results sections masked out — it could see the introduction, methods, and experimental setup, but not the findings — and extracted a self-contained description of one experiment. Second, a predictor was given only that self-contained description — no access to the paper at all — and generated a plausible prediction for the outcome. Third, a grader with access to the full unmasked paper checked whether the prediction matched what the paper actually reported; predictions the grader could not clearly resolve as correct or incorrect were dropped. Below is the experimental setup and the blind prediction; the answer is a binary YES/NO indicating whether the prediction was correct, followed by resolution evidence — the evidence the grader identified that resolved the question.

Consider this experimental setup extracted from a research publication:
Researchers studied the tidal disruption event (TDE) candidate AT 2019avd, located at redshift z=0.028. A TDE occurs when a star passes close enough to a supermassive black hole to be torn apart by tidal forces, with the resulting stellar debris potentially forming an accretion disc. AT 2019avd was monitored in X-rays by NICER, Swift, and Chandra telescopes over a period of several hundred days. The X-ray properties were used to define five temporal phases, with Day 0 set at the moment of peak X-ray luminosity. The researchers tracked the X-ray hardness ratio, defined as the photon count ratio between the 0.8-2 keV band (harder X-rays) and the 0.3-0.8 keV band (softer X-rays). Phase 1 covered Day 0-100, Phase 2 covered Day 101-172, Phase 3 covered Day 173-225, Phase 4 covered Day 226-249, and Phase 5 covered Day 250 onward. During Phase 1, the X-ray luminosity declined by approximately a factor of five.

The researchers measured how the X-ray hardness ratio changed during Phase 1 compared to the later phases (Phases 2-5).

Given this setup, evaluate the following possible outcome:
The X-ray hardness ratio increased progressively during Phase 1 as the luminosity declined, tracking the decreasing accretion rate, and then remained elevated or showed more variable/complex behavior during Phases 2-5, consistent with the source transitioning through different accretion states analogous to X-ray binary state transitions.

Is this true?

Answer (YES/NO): NO